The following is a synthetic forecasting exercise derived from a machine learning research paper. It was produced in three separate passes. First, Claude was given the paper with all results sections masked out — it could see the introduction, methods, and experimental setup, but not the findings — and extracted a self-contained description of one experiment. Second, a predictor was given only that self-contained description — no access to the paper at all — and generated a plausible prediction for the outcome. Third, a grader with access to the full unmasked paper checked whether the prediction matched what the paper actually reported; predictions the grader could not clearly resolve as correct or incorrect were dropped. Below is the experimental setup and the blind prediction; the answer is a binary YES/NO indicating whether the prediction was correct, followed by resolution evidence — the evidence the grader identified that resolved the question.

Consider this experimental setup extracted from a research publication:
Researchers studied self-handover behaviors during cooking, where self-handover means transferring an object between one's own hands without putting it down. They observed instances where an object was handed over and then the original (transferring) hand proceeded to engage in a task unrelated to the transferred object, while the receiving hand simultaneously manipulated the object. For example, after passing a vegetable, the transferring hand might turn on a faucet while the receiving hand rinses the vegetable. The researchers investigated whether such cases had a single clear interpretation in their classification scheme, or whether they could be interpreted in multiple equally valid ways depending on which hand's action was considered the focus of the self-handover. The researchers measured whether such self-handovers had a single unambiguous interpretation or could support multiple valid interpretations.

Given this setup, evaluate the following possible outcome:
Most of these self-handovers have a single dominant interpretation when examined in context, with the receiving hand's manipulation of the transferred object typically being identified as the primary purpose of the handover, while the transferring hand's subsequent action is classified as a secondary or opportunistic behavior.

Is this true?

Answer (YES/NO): NO